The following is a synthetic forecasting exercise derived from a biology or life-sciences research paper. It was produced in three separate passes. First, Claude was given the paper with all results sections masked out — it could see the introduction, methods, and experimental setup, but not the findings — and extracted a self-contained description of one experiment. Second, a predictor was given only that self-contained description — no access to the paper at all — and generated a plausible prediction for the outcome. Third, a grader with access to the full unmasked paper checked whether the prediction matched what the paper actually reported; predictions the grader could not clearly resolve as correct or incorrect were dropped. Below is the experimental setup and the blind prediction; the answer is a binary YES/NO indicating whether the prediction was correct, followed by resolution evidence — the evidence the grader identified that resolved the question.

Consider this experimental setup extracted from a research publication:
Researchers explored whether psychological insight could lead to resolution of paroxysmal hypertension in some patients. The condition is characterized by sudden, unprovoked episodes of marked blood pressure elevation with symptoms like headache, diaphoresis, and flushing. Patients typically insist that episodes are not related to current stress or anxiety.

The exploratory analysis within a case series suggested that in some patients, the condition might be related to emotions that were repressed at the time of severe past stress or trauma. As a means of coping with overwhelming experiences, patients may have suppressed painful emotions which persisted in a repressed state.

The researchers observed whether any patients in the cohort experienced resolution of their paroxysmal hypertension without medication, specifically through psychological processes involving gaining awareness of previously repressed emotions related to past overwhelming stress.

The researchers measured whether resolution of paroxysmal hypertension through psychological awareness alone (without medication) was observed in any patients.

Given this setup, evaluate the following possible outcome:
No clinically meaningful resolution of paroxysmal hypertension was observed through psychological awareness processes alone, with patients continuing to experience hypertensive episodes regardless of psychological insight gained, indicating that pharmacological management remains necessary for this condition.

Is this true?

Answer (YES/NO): NO